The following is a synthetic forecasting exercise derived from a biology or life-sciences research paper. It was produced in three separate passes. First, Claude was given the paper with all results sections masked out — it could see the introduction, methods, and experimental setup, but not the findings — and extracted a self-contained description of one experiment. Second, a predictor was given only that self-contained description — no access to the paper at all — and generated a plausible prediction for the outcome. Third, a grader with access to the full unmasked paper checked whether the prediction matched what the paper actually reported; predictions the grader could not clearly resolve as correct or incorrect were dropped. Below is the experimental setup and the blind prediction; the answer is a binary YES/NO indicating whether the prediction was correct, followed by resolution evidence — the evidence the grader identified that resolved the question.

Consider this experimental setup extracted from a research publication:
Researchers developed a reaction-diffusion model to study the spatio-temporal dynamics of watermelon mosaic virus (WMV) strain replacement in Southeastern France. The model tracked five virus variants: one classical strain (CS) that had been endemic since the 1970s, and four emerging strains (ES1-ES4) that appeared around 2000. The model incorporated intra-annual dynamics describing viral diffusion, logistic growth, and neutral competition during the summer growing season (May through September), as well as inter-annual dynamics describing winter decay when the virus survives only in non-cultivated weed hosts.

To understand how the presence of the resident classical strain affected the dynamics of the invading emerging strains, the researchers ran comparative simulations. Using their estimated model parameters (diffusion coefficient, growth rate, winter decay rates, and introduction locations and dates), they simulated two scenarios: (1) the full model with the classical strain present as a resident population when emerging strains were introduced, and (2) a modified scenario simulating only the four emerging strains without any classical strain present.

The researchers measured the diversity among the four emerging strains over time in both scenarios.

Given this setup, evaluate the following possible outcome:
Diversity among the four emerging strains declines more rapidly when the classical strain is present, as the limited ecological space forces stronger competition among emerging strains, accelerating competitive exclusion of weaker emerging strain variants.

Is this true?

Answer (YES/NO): NO